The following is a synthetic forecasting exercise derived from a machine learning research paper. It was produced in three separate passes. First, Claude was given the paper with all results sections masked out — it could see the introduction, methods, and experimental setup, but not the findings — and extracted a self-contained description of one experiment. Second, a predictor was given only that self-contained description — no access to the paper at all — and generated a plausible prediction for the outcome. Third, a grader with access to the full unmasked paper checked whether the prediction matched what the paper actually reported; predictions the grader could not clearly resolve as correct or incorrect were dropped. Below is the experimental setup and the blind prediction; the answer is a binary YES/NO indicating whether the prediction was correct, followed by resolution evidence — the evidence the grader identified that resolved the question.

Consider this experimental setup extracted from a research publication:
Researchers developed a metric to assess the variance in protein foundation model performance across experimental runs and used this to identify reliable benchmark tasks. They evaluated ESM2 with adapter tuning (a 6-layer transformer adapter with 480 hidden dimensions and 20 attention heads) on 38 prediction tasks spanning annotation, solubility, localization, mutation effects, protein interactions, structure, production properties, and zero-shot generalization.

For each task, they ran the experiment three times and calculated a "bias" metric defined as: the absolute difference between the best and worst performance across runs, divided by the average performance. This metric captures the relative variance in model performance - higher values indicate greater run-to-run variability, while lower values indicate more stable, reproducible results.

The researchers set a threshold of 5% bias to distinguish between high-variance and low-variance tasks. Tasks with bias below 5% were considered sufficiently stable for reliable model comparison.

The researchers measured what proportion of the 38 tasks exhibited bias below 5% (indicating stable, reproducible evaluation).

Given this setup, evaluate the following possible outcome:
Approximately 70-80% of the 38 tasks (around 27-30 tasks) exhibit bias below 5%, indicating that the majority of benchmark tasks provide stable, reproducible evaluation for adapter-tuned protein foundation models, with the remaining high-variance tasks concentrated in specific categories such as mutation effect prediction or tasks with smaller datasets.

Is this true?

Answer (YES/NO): YES